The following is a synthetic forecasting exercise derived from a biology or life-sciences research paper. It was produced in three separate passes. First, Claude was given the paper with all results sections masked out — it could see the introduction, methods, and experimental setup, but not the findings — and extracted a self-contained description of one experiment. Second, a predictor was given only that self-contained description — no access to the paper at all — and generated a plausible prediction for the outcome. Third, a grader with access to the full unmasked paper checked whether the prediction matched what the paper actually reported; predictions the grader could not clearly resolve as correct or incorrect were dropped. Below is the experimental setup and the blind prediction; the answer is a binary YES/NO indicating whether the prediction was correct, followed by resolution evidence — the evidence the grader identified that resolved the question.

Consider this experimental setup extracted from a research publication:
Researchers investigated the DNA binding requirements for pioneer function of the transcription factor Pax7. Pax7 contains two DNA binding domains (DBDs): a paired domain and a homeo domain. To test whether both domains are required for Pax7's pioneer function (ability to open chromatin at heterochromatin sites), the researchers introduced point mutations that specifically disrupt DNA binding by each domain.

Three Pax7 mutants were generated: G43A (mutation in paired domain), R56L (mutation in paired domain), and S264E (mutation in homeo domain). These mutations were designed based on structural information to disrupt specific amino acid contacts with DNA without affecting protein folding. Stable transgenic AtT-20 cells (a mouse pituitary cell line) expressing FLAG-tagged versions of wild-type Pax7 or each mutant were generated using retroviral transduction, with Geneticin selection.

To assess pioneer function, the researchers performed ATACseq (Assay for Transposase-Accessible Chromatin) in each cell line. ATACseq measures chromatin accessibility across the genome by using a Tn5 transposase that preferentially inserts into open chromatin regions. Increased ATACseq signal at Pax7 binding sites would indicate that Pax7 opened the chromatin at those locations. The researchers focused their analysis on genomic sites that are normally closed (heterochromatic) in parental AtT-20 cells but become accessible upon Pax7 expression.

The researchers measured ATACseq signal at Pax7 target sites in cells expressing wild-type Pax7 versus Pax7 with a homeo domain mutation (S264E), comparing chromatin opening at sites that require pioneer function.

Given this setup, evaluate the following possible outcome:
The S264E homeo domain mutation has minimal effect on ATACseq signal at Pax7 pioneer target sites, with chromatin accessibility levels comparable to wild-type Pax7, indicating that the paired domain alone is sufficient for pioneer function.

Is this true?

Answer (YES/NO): NO